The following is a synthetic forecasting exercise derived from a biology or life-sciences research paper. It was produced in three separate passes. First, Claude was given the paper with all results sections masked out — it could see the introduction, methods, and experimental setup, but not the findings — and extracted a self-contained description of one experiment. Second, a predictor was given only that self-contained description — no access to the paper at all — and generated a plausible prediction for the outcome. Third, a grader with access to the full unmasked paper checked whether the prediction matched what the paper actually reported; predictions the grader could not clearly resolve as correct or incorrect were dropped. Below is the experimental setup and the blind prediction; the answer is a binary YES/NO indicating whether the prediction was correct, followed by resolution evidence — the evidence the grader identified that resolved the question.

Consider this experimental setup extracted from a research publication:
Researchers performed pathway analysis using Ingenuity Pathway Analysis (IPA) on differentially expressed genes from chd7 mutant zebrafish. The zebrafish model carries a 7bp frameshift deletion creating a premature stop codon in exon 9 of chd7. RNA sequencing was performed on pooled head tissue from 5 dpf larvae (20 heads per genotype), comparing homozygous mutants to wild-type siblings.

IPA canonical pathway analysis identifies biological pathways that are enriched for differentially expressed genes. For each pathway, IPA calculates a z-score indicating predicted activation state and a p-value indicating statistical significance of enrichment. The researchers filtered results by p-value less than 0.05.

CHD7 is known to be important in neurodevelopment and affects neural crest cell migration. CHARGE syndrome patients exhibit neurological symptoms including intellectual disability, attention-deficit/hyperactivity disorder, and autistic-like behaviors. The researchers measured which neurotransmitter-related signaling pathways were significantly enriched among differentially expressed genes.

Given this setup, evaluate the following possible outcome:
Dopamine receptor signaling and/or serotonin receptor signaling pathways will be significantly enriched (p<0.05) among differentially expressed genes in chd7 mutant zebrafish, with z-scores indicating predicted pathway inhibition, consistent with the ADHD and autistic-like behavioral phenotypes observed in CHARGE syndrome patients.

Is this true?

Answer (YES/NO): NO